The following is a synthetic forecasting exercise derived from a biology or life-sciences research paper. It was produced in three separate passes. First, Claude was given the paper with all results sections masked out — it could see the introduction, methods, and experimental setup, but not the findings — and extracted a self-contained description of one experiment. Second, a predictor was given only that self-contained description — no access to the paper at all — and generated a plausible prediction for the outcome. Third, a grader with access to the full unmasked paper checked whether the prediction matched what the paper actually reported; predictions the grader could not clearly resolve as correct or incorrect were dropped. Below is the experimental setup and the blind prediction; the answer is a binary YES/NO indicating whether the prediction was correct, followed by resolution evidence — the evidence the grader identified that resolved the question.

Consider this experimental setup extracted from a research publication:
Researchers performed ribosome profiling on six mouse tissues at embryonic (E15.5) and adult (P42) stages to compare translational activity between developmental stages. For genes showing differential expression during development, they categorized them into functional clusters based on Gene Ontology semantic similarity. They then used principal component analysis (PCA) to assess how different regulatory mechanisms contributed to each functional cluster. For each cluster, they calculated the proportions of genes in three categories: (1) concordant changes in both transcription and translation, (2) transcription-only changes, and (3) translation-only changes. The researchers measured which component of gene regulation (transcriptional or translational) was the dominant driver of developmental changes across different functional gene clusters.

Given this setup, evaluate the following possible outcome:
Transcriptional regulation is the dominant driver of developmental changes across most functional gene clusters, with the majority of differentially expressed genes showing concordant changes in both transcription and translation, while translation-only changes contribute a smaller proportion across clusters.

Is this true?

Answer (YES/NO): NO